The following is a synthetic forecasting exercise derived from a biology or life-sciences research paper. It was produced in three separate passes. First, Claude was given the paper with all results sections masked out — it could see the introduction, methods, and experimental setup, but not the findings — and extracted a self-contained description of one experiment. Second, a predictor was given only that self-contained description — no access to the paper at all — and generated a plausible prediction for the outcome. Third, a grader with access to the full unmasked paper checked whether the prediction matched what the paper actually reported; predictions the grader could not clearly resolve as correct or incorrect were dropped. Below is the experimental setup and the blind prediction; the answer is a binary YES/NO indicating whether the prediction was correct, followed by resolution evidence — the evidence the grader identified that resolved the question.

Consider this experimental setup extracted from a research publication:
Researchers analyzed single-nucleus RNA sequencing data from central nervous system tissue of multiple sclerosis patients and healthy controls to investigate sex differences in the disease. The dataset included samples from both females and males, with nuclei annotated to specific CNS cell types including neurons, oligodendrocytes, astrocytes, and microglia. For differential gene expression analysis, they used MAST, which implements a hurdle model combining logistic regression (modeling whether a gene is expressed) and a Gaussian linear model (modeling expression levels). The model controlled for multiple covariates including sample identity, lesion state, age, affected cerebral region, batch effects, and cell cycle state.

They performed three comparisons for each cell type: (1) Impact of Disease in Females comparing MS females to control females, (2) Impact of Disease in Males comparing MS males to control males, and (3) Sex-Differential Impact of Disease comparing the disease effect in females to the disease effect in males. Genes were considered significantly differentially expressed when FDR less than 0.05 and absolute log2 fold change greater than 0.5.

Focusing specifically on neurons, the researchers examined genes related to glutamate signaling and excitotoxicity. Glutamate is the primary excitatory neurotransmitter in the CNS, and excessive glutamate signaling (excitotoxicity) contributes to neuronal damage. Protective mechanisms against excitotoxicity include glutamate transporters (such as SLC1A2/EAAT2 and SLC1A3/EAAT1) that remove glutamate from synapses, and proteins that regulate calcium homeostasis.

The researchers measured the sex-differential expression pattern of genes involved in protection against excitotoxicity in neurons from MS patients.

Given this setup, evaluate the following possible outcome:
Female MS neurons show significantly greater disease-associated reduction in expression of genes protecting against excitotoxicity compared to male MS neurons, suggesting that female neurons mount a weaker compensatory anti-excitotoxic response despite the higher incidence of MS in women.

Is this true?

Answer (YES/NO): NO